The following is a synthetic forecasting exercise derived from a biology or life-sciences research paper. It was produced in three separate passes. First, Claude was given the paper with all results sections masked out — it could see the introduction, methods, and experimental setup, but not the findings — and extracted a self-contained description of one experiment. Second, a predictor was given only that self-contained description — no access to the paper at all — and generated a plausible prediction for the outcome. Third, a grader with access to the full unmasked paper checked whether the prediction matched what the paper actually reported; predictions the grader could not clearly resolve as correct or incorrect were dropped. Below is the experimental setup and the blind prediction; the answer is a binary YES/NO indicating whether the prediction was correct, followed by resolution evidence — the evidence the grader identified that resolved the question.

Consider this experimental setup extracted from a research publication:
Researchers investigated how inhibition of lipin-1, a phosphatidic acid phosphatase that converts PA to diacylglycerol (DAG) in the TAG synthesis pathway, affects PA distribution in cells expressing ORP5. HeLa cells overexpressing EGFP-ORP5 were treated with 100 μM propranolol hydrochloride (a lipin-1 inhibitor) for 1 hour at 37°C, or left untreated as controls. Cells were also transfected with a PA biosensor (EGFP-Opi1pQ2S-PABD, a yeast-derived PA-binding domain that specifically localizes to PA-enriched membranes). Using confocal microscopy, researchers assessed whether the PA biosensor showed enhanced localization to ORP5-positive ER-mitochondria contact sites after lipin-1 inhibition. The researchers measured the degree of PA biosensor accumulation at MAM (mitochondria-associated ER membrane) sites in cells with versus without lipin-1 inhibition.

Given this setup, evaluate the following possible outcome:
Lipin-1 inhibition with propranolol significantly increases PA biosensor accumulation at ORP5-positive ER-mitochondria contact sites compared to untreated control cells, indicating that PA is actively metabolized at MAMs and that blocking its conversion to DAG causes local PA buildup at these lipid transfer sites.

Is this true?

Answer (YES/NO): YES